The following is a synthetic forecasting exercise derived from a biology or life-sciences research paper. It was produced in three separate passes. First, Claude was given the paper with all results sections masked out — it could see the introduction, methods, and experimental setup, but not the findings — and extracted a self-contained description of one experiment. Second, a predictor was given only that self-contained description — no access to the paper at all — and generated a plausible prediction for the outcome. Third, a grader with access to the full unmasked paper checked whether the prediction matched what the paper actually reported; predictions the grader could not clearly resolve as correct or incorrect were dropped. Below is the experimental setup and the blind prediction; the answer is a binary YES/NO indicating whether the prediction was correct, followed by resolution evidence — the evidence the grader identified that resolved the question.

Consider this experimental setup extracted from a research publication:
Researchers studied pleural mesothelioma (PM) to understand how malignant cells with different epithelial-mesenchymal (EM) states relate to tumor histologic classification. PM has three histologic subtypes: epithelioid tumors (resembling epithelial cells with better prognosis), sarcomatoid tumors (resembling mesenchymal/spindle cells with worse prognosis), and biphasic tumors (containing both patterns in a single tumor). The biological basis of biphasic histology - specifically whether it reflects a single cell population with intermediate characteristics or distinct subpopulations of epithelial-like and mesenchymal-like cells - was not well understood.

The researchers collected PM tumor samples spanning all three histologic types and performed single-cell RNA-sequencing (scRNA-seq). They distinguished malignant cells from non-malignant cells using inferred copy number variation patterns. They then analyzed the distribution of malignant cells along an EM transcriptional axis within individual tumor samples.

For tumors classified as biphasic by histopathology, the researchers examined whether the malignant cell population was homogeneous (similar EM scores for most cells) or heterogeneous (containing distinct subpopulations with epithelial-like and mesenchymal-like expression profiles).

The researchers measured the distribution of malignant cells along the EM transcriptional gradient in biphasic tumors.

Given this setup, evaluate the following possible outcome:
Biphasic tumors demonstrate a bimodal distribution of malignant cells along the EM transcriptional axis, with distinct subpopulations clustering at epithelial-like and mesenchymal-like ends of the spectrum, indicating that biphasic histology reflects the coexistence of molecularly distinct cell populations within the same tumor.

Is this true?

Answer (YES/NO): NO